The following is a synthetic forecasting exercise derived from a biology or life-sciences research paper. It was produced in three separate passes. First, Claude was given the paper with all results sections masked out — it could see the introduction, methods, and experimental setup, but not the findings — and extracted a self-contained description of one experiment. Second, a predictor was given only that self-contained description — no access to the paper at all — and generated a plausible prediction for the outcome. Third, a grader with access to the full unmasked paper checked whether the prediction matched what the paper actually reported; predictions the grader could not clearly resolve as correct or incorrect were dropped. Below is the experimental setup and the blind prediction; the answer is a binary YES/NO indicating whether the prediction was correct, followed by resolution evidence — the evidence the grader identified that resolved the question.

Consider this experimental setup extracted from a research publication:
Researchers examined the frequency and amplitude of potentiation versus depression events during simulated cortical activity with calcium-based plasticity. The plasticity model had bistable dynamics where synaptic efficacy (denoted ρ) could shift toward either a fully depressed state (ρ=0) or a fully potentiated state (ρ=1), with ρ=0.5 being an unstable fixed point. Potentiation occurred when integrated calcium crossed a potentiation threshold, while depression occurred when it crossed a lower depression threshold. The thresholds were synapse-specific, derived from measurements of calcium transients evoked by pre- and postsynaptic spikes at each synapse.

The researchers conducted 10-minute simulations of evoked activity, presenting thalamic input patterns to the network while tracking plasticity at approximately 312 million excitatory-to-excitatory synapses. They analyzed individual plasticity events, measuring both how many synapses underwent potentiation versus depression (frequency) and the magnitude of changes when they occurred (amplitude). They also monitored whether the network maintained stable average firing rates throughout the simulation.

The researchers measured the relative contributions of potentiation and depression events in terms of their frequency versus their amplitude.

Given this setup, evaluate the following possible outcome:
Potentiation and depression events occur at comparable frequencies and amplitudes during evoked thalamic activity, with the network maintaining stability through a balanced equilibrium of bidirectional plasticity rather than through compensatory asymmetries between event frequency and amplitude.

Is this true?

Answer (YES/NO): NO